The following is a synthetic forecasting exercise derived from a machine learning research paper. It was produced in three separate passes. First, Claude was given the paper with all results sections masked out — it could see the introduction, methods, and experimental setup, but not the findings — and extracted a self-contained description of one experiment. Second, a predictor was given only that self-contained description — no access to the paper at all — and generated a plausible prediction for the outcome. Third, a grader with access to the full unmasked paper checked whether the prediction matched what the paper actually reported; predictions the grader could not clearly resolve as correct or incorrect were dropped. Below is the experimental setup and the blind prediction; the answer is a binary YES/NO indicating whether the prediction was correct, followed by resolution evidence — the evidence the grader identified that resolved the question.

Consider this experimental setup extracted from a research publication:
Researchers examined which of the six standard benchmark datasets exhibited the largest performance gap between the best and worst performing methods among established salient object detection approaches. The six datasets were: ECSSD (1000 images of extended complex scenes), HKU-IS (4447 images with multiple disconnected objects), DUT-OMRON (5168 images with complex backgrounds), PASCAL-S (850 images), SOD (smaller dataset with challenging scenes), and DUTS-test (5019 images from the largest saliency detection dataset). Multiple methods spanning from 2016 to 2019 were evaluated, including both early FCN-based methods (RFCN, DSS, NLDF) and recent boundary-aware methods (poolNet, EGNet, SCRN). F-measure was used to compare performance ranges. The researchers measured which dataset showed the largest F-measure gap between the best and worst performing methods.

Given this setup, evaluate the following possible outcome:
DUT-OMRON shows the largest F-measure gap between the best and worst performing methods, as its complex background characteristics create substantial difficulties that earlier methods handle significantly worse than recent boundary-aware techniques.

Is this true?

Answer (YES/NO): NO